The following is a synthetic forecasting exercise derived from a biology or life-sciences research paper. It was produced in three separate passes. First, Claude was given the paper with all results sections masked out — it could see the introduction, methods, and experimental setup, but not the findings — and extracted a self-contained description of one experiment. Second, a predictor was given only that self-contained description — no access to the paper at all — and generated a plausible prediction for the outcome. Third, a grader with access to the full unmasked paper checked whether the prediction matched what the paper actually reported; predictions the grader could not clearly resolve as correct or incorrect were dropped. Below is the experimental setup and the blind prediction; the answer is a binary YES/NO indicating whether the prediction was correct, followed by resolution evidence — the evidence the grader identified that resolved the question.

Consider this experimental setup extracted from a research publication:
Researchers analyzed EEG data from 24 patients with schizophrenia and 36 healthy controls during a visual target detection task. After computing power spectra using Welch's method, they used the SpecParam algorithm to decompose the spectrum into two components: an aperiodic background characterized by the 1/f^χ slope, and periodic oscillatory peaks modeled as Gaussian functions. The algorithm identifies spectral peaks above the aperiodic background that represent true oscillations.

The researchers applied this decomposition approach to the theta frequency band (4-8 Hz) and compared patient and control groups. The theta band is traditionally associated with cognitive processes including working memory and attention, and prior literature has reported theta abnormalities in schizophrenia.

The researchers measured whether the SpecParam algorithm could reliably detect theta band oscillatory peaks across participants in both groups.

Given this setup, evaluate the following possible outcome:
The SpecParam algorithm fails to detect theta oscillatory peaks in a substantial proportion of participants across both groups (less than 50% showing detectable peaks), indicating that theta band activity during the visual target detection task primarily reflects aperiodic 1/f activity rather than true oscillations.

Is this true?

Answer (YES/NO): YES